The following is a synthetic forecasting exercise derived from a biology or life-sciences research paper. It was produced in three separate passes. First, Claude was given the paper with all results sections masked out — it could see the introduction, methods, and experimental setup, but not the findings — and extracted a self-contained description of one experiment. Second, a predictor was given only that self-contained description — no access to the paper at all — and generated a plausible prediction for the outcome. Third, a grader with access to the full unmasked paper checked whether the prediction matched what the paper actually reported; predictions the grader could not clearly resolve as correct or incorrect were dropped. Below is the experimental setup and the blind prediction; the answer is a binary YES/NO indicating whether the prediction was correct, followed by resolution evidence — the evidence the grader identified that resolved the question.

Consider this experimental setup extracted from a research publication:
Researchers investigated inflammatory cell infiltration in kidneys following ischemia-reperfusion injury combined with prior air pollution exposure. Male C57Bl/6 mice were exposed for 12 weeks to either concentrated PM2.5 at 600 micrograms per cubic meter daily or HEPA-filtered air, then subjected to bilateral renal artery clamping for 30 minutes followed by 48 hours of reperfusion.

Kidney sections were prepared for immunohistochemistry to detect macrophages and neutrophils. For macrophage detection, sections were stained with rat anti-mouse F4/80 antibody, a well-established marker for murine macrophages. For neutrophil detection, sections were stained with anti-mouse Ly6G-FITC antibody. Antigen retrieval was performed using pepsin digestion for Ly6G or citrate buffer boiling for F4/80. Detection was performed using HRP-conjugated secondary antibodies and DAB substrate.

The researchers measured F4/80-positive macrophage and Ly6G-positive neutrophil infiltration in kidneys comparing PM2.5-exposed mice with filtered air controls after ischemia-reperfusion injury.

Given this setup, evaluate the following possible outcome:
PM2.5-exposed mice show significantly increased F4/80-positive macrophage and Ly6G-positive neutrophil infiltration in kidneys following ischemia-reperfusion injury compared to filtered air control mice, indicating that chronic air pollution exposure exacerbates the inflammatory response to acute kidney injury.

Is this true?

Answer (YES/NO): YES